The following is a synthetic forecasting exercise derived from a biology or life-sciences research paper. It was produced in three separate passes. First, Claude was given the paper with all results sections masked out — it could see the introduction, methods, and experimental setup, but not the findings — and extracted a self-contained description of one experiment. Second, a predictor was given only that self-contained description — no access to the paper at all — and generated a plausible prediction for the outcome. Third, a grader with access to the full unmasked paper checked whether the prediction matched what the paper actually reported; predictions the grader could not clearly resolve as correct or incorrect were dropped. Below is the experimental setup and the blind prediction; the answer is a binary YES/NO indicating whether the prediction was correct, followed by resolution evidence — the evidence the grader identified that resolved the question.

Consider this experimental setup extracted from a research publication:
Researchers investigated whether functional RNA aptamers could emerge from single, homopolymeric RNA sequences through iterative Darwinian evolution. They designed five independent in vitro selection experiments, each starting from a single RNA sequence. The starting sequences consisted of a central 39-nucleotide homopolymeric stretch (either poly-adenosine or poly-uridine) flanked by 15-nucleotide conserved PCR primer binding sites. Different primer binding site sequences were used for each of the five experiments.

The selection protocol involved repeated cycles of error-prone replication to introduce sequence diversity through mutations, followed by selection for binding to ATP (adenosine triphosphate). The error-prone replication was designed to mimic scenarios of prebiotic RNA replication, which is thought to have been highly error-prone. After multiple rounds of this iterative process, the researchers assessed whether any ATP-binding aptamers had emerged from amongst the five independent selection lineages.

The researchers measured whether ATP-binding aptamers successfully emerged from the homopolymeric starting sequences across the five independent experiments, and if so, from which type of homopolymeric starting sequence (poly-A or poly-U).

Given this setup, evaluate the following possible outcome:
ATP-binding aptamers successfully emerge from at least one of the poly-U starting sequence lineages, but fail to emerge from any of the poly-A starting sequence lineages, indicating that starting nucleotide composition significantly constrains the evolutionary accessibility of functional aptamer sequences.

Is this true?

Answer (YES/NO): NO